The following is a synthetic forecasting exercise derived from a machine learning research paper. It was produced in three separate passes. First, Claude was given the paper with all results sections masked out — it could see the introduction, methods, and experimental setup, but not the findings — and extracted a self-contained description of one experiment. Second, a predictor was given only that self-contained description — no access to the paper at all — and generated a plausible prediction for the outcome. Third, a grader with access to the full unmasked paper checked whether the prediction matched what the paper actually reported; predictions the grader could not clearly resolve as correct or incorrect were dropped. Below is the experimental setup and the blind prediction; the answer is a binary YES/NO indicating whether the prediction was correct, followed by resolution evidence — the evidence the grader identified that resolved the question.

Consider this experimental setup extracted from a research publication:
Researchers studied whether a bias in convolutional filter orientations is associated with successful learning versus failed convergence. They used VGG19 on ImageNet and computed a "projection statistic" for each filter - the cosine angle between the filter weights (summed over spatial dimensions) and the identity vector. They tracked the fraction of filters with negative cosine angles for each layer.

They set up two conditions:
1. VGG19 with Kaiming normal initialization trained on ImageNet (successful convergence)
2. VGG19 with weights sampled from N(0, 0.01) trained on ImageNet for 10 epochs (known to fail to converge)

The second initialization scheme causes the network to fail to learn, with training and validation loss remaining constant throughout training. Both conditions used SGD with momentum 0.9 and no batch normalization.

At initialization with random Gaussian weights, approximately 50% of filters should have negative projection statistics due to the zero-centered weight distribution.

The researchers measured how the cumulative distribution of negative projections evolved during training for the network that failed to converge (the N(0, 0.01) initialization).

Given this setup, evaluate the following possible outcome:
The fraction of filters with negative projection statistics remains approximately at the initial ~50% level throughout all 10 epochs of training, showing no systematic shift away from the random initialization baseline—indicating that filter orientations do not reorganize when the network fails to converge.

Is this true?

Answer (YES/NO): YES